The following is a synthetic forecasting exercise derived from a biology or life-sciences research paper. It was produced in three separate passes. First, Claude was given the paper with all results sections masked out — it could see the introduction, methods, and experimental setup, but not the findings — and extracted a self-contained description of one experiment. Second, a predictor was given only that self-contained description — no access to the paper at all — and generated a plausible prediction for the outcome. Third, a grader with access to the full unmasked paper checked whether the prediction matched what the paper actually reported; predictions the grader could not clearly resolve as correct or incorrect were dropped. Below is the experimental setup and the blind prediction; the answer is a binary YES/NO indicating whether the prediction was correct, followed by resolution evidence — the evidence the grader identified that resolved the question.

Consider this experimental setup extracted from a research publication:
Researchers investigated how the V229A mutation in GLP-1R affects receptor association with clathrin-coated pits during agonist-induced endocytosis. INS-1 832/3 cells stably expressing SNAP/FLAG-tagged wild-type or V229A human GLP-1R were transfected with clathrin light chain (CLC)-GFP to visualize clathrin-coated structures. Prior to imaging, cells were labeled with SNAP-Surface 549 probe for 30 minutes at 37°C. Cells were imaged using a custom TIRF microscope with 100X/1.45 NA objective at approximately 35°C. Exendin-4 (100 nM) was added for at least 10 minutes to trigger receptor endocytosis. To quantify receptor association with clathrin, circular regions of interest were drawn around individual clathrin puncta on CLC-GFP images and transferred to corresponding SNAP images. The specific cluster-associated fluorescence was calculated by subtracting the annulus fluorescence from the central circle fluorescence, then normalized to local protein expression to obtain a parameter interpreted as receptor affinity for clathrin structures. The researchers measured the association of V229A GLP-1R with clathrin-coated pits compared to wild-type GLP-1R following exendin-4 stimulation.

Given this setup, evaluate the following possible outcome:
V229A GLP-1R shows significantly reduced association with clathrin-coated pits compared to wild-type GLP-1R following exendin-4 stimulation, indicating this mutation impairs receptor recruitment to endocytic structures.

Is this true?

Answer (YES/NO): YES